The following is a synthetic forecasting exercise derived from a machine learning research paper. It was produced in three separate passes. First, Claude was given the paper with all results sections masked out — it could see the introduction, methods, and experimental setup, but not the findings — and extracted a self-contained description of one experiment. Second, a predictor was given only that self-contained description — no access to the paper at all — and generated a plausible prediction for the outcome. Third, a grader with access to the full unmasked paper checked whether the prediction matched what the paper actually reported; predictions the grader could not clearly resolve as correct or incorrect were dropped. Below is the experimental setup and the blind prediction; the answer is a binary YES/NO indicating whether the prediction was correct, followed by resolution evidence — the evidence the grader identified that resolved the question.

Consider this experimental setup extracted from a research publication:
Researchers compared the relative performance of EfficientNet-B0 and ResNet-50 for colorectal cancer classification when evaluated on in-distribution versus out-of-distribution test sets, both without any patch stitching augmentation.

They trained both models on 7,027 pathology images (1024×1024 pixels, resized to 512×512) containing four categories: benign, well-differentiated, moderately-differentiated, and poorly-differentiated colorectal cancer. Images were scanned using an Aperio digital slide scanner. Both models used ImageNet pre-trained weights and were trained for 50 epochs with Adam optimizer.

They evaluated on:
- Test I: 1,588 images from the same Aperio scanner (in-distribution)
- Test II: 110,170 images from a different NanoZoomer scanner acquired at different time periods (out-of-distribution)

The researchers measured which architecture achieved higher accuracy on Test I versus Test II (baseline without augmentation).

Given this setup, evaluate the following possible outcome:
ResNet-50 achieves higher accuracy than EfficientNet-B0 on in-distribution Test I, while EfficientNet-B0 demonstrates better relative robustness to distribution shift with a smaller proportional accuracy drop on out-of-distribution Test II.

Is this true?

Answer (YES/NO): NO